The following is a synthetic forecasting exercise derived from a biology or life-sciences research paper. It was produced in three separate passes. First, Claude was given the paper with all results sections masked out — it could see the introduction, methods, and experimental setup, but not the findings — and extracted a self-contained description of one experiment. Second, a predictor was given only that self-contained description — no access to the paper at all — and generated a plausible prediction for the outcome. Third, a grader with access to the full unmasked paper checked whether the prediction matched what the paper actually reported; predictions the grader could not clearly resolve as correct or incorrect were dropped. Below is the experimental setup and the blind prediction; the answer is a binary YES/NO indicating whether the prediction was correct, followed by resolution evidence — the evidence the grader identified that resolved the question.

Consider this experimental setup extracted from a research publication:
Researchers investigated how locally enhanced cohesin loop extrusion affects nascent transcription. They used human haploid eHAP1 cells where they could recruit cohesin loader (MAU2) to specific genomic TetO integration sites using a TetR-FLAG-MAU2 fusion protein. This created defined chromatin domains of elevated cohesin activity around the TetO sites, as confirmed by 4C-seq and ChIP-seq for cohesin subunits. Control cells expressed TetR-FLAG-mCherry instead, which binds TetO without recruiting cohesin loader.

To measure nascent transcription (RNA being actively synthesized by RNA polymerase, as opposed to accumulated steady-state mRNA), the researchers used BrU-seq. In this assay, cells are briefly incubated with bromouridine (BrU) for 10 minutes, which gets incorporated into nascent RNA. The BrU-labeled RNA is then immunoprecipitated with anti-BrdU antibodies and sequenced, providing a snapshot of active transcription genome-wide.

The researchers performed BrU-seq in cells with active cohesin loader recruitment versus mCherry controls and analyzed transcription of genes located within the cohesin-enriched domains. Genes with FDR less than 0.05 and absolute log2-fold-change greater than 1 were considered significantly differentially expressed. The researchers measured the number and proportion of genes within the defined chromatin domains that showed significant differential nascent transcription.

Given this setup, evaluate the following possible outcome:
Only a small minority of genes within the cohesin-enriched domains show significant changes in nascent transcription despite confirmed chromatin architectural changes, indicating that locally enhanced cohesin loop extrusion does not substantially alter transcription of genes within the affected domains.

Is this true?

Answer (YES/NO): NO